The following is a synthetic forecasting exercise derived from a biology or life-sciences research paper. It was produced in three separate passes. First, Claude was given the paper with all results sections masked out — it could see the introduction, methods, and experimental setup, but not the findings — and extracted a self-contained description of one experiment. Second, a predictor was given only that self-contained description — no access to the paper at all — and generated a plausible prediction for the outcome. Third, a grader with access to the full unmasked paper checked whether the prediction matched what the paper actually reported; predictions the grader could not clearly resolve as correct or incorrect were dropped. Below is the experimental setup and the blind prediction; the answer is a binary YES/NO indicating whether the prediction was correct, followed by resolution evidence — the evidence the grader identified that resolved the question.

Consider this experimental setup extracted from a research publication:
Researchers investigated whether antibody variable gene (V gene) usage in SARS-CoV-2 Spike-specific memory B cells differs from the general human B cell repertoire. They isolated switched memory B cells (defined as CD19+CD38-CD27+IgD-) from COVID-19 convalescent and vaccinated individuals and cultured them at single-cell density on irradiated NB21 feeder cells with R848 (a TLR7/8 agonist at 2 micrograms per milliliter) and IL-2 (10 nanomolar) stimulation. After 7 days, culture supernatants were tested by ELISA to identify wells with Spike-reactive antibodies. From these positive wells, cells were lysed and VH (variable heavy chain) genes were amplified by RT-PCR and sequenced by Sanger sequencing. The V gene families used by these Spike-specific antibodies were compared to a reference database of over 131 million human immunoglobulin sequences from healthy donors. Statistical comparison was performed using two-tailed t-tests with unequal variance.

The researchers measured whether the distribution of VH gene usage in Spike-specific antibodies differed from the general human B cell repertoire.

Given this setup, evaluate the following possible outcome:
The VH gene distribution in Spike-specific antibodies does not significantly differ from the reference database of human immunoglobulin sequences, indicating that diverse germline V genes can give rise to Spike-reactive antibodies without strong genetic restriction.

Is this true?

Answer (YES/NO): NO